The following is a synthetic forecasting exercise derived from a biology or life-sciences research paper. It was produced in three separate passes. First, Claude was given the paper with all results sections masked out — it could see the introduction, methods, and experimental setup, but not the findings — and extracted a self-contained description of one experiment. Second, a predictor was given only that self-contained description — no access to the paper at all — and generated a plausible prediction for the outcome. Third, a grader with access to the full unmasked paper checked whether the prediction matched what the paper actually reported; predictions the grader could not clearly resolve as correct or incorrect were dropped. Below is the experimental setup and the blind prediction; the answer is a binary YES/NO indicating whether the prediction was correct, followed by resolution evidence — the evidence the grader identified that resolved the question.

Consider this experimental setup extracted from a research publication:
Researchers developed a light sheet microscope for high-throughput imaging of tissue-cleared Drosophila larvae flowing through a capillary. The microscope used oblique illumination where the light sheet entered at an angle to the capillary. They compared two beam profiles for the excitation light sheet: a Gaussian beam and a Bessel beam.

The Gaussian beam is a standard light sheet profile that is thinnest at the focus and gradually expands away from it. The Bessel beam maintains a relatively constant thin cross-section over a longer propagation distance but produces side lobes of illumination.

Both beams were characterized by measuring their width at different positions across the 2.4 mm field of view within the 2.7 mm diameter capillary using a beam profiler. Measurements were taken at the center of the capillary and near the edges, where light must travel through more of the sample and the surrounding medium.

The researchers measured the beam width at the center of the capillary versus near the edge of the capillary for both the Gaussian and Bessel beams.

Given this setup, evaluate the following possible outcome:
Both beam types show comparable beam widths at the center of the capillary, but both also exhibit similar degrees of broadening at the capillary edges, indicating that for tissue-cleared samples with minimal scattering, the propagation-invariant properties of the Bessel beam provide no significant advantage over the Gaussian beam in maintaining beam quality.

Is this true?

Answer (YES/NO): NO